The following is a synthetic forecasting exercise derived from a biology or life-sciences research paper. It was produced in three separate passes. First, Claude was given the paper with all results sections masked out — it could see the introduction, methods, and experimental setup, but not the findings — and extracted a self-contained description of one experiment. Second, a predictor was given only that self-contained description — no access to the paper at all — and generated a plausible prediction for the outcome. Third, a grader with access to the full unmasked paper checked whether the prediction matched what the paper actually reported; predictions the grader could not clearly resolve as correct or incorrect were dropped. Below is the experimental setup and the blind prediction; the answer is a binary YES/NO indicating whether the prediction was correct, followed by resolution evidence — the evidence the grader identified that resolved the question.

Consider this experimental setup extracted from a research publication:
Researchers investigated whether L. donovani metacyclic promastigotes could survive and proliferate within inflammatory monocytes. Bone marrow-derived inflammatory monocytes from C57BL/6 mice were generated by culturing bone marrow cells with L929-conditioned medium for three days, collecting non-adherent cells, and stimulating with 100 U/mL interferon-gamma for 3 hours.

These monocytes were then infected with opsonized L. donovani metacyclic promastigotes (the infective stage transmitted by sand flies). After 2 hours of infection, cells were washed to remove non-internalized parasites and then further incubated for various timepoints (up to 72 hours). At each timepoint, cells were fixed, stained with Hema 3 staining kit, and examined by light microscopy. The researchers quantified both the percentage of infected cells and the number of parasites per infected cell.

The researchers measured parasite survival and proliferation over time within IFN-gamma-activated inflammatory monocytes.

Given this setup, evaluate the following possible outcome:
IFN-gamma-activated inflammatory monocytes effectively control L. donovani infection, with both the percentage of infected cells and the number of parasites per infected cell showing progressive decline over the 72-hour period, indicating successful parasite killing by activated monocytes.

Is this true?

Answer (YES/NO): NO